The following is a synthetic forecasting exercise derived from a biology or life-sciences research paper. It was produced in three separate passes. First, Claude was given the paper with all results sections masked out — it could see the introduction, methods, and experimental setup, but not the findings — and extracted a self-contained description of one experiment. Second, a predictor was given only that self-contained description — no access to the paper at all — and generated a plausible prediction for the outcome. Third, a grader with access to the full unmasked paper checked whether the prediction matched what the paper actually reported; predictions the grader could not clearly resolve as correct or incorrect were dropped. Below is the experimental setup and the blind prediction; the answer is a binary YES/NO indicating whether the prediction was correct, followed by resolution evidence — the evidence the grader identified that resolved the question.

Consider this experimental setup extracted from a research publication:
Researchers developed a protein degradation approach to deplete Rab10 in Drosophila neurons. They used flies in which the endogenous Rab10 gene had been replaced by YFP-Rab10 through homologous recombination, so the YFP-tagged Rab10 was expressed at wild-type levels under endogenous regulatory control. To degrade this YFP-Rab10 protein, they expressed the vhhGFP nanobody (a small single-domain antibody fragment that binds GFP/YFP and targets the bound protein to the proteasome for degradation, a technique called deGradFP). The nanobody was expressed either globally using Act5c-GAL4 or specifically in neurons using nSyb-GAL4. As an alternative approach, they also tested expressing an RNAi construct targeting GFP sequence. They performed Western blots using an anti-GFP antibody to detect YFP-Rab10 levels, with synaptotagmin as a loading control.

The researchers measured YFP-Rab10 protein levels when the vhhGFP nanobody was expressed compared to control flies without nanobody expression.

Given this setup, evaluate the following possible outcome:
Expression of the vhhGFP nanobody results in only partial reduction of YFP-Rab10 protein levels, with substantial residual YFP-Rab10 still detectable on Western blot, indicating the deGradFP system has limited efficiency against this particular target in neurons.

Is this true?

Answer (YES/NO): YES